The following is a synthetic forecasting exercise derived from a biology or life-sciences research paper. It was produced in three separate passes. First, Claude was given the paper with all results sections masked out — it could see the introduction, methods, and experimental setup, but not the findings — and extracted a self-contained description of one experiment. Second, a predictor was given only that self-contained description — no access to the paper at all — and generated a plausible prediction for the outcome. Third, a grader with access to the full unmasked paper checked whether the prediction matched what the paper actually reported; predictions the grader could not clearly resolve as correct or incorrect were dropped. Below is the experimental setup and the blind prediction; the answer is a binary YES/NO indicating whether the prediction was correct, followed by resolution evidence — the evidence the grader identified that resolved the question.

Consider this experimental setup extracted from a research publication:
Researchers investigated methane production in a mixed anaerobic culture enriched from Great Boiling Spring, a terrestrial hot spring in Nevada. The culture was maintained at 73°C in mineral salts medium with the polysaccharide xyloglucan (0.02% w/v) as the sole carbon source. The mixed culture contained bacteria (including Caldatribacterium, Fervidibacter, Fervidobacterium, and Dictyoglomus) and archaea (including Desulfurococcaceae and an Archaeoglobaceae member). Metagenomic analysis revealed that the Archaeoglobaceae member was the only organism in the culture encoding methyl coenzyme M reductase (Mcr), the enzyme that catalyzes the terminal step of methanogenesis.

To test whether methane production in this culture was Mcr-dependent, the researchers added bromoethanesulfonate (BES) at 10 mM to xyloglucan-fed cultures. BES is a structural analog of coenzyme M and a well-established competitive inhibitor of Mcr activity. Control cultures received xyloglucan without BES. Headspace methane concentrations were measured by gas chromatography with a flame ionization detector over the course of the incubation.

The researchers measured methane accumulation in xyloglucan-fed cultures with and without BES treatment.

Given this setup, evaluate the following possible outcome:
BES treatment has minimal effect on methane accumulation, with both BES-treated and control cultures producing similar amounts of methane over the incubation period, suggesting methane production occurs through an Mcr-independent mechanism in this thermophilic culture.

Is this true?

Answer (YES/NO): NO